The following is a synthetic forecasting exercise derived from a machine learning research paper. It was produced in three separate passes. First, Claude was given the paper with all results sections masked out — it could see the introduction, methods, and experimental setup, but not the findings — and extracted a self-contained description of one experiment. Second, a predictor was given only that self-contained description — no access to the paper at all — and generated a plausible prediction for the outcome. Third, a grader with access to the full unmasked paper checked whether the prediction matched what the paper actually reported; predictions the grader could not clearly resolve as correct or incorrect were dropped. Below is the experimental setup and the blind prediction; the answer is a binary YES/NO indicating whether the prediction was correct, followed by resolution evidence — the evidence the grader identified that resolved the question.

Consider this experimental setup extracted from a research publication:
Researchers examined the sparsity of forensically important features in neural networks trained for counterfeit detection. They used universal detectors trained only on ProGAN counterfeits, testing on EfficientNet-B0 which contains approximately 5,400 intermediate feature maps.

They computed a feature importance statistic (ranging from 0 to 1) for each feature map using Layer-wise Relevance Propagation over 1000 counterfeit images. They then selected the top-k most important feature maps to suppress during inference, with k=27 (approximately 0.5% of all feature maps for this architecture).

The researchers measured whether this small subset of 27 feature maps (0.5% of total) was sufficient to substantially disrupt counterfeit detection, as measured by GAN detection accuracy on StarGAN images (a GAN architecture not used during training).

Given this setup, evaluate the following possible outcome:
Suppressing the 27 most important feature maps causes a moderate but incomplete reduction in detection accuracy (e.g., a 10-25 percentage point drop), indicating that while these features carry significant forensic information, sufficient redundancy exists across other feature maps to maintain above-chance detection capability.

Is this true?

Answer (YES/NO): NO